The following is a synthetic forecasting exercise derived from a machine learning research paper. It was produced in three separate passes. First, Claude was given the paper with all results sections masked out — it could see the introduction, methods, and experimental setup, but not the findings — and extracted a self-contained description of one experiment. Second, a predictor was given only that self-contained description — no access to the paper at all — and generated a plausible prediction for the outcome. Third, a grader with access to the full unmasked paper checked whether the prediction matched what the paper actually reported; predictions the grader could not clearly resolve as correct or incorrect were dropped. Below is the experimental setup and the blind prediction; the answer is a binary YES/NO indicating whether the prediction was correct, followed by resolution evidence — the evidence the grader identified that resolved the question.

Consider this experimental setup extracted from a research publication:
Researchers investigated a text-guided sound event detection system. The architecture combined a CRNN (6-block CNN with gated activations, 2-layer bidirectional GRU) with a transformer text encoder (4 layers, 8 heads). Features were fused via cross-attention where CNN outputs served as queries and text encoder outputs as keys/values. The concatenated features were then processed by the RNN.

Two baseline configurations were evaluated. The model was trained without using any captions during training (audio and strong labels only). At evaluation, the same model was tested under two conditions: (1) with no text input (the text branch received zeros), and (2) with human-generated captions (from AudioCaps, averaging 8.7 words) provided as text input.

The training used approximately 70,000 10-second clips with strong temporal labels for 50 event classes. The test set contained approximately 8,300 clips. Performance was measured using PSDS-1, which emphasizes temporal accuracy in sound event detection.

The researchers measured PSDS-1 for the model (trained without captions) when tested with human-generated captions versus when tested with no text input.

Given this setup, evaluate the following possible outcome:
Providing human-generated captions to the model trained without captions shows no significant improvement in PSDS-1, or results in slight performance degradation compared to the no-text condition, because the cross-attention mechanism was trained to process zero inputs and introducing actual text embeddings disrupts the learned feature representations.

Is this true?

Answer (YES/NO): YES